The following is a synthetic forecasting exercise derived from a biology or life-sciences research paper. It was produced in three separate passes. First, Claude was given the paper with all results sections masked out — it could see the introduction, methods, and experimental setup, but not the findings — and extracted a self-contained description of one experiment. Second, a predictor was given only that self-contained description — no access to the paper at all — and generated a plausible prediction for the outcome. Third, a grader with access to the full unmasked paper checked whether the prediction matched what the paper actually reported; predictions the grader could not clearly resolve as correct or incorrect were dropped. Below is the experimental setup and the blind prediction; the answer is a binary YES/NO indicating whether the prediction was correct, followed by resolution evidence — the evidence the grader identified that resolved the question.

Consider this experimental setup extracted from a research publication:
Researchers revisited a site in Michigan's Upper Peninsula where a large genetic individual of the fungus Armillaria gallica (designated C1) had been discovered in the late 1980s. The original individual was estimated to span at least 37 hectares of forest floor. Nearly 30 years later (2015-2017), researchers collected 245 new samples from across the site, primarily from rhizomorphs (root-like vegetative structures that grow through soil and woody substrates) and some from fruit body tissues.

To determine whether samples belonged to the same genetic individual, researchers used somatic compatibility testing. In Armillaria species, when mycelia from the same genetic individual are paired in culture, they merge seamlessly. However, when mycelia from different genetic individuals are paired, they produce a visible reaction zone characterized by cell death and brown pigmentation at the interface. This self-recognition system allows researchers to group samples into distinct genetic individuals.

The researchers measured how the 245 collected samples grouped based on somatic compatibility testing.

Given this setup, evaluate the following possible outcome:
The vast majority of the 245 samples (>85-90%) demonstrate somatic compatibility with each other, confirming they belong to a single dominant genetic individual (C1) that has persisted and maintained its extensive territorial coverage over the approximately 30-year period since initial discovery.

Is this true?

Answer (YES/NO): NO